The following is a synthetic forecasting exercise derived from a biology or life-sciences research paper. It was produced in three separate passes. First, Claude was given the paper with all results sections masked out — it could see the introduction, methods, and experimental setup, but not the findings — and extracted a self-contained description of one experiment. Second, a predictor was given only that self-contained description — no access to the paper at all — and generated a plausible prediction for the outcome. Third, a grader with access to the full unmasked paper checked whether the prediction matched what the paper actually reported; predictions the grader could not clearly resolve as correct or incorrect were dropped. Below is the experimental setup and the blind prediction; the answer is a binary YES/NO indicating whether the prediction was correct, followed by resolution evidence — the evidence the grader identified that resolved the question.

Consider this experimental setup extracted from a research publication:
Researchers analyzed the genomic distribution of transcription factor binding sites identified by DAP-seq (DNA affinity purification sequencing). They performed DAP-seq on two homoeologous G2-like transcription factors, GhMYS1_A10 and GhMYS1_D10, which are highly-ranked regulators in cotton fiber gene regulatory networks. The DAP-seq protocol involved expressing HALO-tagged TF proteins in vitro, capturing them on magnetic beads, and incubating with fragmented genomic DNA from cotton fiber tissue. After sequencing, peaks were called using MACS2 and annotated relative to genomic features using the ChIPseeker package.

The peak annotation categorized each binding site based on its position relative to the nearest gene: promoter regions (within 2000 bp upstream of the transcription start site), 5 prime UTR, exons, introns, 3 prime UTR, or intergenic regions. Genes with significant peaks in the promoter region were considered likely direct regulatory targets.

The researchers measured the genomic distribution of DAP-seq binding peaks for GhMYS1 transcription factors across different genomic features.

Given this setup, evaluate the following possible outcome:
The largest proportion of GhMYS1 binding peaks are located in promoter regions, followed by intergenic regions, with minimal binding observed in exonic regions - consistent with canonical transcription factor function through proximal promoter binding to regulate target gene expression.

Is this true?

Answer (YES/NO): NO